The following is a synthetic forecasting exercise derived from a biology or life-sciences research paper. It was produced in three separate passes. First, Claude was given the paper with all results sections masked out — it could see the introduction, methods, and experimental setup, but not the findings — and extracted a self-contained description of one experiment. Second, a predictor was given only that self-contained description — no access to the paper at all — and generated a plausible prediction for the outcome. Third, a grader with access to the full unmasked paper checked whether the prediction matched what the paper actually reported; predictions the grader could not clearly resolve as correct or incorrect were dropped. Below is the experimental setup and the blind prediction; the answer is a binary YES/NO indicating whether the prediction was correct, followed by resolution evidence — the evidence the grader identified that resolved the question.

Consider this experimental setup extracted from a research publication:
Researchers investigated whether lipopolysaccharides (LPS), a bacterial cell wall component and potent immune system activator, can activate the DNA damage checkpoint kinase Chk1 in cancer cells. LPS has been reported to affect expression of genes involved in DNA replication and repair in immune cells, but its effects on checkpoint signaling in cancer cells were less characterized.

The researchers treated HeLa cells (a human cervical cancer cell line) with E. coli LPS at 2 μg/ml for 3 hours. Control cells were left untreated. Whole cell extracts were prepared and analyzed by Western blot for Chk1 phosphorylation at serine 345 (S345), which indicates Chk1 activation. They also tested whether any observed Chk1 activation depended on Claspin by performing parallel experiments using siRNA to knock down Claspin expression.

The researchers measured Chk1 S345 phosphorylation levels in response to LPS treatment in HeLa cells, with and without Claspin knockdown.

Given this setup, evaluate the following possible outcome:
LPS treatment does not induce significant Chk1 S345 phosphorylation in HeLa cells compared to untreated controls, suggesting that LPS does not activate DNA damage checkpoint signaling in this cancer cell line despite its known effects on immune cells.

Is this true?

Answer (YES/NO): NO